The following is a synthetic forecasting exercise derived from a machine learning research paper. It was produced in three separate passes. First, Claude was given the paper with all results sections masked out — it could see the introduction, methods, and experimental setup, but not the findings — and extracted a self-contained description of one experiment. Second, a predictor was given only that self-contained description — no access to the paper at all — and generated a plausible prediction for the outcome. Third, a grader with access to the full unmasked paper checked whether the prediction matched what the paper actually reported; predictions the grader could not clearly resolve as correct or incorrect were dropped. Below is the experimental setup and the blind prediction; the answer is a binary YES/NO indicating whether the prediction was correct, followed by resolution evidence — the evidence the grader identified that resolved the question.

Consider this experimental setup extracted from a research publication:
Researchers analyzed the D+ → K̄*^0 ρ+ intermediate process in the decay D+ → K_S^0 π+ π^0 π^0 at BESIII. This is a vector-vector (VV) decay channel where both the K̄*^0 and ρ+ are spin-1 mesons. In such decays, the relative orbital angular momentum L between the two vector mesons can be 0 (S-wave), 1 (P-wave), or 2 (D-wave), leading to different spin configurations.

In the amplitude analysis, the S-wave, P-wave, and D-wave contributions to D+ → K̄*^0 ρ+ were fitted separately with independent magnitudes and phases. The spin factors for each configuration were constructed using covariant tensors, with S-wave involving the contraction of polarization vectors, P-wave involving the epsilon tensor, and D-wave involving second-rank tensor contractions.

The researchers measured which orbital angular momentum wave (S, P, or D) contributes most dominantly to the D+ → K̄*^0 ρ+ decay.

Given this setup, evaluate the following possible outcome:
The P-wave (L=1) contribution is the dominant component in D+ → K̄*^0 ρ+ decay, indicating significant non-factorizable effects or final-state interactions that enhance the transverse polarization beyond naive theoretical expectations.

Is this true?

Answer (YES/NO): NO